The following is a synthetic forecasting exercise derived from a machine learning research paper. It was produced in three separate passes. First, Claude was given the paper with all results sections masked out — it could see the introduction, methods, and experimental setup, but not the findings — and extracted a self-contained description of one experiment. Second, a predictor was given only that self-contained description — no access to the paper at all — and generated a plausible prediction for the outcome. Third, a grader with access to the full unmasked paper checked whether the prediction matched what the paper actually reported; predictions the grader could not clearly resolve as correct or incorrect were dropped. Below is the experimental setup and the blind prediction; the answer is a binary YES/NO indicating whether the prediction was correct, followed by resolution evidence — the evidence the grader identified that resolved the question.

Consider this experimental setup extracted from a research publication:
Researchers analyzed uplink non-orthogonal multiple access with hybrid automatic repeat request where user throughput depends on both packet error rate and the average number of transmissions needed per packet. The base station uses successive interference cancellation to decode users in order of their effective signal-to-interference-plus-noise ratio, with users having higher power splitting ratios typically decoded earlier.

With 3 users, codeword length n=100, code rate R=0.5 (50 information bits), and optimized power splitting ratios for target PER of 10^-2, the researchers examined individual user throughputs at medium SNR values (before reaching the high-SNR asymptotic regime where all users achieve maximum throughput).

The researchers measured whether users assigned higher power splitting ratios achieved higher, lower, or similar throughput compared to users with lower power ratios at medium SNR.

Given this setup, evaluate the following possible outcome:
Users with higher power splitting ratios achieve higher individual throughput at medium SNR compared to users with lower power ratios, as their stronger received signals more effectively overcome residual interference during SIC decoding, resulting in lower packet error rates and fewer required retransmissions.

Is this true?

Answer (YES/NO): YES